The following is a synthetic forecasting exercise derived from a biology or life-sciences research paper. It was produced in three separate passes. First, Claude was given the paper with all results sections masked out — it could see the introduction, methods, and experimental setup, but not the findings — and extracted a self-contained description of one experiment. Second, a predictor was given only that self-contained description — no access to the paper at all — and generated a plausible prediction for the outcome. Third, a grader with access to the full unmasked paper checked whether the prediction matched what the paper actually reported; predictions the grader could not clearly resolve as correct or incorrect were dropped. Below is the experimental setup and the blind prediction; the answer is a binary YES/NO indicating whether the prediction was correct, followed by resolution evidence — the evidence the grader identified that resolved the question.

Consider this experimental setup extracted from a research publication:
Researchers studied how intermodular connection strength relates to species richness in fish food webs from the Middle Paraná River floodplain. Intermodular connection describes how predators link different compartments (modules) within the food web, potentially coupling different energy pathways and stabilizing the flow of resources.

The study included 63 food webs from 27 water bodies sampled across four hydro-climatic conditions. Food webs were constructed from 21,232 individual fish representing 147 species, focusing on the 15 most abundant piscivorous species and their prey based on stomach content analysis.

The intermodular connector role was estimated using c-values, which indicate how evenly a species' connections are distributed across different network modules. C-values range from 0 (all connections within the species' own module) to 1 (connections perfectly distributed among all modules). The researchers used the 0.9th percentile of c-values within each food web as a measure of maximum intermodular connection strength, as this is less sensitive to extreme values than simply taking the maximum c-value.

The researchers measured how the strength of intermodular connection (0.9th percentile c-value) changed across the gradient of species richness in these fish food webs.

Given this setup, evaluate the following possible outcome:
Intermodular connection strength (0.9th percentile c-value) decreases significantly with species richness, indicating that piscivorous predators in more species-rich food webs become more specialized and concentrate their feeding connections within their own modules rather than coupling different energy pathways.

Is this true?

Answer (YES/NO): NO